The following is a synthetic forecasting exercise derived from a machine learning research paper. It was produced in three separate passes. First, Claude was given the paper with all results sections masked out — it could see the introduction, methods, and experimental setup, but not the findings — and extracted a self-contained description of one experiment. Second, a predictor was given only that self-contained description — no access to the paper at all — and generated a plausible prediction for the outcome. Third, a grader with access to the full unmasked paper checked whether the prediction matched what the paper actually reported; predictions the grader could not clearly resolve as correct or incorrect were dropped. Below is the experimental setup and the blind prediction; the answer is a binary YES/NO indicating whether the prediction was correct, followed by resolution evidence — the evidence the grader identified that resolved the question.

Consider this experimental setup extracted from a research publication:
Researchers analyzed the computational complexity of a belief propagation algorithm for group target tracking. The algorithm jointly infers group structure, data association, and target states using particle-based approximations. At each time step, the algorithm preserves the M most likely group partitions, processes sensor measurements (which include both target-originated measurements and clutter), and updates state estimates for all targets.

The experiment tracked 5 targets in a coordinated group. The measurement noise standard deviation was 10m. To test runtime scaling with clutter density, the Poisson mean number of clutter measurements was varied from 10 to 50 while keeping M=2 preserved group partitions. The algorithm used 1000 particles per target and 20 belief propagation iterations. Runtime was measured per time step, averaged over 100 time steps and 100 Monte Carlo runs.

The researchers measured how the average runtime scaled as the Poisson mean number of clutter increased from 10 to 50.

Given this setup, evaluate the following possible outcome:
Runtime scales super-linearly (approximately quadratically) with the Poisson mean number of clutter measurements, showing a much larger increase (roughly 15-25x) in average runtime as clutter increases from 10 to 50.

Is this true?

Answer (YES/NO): NO